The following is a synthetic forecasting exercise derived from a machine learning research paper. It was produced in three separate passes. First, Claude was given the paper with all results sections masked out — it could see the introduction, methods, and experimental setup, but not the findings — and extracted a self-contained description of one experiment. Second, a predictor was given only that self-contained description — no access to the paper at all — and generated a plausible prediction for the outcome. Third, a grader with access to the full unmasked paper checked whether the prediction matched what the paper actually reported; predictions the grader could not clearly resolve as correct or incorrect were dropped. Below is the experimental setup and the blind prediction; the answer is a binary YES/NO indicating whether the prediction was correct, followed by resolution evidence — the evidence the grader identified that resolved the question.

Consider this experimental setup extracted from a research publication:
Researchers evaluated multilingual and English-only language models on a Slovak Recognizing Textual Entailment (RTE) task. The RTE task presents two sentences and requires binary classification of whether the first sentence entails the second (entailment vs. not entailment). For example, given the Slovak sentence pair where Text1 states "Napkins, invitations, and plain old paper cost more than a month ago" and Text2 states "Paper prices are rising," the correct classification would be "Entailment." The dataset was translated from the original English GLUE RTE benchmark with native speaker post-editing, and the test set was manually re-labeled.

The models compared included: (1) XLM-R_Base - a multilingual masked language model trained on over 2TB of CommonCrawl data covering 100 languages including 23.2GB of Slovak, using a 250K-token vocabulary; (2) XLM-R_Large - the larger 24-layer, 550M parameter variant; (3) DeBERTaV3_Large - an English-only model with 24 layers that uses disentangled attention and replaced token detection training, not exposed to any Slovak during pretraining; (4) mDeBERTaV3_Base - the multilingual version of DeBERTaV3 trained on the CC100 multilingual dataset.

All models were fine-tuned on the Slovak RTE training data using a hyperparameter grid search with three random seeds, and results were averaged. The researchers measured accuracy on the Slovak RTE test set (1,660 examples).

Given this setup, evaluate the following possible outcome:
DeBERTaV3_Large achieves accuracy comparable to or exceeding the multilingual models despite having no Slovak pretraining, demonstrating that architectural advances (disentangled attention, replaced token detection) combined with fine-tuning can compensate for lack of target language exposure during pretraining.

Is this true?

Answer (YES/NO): YES